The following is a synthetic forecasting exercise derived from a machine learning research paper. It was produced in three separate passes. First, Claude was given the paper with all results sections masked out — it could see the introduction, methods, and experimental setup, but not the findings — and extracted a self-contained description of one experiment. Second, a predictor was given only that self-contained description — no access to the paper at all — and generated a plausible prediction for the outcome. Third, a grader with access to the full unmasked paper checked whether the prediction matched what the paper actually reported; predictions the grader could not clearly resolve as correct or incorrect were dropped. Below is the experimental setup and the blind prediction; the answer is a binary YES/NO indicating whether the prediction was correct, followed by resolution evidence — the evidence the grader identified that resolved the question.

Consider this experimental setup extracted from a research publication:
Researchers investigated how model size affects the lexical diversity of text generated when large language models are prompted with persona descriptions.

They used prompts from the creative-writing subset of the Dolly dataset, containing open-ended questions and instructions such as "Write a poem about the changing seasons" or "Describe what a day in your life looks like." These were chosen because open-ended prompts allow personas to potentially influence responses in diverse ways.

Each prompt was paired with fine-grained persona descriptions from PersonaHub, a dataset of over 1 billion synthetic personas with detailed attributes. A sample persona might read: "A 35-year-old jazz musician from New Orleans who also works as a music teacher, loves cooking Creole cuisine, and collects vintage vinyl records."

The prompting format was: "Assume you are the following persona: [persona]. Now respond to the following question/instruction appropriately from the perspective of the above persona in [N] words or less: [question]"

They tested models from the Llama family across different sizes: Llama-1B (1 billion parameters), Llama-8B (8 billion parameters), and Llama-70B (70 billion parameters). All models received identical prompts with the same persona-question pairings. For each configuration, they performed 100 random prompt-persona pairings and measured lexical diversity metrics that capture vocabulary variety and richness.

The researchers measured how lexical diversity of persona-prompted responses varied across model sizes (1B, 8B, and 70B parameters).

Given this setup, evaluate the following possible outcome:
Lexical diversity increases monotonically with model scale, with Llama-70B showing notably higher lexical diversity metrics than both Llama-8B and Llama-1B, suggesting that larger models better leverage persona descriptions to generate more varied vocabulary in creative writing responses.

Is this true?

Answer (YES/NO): YES